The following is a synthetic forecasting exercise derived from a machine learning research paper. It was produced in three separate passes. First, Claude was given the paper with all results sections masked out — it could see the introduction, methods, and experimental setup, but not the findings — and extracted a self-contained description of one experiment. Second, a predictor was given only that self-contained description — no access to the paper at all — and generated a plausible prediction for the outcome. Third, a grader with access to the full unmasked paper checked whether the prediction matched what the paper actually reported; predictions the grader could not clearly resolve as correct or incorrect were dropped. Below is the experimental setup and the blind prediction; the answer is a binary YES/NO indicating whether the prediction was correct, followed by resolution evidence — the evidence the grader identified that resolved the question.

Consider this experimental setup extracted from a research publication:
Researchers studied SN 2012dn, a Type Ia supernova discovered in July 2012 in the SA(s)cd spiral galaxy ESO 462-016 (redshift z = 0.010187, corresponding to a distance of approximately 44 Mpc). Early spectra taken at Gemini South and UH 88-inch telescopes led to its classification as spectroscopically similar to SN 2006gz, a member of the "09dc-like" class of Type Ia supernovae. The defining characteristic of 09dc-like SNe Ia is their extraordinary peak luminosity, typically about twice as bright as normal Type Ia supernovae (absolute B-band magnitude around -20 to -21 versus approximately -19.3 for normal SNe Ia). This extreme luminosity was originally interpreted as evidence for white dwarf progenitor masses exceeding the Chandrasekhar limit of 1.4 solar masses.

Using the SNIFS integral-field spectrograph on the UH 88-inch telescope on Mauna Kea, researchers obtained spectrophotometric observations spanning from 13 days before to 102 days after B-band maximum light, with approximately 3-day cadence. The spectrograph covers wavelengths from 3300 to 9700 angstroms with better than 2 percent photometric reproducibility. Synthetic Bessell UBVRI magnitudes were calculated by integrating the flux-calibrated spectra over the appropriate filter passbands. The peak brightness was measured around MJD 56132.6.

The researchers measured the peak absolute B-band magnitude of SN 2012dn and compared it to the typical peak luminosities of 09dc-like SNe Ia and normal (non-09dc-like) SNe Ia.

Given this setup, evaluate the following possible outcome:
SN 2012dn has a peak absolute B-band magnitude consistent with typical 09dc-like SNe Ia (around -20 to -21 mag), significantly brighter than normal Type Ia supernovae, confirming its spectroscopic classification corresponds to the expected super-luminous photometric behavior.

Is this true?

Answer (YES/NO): NO